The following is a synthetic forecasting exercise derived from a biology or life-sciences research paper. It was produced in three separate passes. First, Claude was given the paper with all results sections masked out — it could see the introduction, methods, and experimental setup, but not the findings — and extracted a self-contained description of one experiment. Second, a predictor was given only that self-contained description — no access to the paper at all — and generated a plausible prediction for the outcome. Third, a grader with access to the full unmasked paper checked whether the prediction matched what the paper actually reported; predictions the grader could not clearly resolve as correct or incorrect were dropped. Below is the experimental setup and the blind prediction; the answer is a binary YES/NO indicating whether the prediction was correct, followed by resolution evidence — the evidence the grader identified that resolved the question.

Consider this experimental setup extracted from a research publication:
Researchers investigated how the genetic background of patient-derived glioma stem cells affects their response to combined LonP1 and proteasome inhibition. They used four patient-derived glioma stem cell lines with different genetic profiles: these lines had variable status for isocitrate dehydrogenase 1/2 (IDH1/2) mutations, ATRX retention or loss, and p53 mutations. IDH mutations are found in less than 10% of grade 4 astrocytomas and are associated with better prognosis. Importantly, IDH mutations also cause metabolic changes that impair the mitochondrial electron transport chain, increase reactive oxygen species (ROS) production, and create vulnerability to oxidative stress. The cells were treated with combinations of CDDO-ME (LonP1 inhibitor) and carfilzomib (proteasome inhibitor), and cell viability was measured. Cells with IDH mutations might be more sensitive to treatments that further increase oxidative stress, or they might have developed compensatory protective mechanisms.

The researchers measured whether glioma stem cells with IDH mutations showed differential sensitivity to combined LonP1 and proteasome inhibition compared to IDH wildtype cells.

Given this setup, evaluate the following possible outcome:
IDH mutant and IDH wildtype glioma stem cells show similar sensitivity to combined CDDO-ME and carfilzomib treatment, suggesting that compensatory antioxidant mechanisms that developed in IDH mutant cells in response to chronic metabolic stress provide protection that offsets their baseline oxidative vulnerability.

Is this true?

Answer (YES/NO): YES